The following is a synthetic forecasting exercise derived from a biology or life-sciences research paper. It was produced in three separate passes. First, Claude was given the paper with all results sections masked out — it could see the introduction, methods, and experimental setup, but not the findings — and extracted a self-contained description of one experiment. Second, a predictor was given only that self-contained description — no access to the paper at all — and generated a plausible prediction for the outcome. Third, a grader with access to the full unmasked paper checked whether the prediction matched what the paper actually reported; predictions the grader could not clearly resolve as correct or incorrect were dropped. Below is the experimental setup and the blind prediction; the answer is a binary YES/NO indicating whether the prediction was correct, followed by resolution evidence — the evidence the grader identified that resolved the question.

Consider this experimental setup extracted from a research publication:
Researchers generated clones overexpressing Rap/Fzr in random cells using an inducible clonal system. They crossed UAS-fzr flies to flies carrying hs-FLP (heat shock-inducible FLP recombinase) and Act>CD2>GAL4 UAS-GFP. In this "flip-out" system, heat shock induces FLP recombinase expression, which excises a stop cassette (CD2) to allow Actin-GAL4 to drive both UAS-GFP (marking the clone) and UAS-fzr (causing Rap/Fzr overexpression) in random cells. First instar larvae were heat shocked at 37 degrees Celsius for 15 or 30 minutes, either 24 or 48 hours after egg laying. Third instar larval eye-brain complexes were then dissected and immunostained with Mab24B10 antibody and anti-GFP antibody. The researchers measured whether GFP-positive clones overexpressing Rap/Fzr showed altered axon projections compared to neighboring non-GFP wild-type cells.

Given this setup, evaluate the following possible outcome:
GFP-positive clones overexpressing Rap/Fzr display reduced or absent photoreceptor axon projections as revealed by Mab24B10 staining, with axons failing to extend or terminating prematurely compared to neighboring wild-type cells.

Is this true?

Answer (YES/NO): YES